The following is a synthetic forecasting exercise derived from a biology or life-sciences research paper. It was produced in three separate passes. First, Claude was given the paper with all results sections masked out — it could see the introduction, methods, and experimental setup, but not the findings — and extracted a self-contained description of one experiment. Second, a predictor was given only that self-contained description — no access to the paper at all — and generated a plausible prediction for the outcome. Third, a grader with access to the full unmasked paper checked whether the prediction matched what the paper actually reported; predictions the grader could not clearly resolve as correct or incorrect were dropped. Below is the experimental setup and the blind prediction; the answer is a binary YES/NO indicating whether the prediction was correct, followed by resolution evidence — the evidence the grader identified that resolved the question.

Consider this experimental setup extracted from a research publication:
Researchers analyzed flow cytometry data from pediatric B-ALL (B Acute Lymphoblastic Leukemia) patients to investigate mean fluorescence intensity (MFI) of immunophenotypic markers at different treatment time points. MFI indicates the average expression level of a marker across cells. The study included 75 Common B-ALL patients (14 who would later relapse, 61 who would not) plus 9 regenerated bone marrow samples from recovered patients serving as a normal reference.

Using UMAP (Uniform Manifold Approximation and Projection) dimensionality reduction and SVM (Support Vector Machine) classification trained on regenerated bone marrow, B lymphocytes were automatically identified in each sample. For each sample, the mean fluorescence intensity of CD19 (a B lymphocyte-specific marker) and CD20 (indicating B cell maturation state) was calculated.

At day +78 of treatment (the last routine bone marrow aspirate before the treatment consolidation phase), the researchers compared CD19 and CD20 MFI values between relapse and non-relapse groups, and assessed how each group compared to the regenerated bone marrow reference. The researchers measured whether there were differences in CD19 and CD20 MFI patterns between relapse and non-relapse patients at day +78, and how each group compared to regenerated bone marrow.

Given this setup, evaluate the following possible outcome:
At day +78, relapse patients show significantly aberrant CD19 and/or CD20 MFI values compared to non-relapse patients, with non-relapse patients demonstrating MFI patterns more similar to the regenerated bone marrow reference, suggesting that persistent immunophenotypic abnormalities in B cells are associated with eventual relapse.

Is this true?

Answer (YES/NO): NO